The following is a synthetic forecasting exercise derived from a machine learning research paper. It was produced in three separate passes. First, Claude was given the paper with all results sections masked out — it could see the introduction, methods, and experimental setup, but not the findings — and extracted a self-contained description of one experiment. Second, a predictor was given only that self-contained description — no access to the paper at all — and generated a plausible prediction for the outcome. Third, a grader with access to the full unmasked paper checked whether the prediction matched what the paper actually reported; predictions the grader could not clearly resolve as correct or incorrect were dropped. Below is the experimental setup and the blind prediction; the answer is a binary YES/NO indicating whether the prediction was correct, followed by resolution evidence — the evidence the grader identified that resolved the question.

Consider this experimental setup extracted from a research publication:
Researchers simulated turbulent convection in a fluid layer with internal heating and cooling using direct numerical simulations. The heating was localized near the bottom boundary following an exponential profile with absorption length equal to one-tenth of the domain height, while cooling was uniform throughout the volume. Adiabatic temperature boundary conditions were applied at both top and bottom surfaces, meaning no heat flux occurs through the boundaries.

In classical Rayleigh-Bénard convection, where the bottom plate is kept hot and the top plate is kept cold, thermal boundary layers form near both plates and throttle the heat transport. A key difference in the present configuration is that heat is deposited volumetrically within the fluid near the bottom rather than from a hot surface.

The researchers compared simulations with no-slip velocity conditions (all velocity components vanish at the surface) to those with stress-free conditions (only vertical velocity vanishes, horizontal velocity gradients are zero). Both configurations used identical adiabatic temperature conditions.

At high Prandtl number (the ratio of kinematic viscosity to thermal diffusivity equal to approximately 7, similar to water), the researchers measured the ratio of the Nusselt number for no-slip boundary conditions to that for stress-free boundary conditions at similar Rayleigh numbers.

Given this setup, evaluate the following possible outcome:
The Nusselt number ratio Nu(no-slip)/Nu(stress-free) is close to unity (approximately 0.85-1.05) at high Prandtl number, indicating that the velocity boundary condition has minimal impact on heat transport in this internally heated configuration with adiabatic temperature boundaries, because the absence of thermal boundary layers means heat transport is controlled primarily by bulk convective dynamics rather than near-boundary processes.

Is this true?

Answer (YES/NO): NO